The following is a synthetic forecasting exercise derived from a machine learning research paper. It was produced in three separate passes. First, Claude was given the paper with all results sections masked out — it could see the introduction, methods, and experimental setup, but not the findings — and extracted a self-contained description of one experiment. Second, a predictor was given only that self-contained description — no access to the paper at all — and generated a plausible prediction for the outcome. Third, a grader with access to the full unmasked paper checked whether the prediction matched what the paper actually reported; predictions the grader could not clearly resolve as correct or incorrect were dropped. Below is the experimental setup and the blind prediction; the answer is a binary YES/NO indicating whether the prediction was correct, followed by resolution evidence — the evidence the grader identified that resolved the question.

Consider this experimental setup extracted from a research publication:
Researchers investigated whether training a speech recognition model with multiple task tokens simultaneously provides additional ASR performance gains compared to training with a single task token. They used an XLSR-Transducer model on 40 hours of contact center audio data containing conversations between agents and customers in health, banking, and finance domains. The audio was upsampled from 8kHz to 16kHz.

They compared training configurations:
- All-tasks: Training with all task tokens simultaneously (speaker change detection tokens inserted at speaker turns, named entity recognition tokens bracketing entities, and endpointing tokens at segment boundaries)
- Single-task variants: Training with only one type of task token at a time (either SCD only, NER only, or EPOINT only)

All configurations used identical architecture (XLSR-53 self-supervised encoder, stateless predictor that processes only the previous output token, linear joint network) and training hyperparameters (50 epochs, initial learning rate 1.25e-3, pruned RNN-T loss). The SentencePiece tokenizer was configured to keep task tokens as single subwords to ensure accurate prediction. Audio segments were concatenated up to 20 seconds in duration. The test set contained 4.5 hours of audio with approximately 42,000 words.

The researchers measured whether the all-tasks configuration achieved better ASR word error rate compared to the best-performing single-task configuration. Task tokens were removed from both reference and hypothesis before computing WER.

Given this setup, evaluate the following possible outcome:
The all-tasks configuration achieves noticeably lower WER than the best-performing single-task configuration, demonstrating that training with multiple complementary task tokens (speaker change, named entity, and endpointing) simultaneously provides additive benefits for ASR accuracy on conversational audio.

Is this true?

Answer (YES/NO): NO